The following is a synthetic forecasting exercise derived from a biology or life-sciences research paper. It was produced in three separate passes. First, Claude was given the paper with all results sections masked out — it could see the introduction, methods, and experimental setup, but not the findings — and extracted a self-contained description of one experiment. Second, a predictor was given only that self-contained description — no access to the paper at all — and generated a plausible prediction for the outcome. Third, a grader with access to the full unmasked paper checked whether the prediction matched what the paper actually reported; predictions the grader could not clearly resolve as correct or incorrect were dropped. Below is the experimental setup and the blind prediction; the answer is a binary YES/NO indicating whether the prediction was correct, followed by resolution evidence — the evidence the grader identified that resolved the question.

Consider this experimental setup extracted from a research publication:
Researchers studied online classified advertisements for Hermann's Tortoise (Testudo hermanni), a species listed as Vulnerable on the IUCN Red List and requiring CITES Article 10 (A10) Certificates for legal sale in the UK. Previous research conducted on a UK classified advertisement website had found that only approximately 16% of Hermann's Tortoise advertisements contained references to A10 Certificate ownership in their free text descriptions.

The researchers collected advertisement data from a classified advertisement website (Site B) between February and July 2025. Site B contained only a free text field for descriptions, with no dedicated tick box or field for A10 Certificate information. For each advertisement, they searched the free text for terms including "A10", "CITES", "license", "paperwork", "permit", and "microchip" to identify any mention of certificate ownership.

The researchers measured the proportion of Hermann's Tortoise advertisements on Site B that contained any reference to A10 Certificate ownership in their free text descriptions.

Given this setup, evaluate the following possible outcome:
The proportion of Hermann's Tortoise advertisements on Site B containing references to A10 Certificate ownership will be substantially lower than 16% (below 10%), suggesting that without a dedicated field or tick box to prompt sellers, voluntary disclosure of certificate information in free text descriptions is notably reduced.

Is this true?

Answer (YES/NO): NO